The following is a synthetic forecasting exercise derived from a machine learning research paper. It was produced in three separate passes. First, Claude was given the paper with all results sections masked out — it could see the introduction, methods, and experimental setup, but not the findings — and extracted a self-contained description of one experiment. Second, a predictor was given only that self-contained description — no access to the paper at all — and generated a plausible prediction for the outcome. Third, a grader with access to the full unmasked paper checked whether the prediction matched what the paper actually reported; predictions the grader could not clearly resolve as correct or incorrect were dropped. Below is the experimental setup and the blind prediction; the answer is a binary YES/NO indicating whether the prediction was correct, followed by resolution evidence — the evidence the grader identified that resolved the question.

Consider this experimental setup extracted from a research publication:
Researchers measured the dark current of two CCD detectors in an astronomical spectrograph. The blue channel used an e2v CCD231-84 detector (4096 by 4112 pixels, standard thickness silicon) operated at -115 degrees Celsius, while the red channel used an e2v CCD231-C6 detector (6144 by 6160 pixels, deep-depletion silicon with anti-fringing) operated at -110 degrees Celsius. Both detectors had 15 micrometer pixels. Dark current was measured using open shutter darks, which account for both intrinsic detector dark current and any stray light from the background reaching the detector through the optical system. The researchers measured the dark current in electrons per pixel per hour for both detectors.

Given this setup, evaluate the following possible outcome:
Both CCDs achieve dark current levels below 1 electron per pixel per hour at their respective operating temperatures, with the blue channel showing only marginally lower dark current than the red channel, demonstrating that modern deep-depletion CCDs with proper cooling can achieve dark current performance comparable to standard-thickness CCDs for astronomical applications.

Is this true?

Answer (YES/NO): NO